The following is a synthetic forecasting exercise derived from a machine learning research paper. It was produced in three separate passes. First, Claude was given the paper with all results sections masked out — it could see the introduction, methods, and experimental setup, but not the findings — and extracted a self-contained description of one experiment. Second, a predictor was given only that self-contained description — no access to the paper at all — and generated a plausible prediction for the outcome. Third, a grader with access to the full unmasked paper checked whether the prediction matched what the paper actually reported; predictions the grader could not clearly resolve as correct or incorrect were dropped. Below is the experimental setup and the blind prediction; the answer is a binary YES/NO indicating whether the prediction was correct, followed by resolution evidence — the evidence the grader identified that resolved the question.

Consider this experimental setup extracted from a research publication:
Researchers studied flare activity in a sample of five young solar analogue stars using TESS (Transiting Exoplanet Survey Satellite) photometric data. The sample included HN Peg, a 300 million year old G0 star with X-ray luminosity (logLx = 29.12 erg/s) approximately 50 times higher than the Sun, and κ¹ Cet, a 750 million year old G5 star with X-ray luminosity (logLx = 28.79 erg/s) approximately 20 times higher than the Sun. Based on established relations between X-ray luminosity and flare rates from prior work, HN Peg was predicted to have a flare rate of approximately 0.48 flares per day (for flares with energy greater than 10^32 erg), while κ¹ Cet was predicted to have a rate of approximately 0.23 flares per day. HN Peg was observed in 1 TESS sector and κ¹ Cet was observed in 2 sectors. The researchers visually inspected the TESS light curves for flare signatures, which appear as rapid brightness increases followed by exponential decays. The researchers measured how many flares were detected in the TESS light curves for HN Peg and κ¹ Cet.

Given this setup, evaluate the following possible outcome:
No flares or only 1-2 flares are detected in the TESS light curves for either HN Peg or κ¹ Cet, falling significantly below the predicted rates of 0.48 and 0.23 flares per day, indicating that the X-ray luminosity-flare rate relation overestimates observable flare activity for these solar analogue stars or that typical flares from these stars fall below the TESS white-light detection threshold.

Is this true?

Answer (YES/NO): YES